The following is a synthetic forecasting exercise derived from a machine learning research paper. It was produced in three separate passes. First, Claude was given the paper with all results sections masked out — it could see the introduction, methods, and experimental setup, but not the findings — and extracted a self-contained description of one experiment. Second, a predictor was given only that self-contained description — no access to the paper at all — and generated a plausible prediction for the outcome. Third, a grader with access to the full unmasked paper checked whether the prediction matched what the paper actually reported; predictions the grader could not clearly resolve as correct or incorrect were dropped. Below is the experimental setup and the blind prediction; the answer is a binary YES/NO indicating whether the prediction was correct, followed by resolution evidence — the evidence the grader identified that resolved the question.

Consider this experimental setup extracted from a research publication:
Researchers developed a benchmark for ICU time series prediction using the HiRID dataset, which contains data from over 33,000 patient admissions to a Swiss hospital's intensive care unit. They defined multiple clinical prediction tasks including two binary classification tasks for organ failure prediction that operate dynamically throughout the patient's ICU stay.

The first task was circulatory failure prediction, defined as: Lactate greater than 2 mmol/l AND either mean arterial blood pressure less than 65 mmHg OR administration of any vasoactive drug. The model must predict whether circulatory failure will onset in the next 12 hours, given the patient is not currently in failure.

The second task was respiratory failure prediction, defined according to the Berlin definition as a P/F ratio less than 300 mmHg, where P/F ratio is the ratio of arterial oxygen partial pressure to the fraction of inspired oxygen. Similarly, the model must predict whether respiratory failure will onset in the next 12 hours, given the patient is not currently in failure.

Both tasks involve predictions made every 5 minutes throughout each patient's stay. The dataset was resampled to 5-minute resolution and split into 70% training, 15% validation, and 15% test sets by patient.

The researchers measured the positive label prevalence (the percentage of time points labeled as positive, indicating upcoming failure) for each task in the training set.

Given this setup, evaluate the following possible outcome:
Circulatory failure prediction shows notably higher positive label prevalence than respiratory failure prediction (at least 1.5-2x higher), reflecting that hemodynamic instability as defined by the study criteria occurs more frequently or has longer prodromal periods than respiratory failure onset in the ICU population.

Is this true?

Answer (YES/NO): NO